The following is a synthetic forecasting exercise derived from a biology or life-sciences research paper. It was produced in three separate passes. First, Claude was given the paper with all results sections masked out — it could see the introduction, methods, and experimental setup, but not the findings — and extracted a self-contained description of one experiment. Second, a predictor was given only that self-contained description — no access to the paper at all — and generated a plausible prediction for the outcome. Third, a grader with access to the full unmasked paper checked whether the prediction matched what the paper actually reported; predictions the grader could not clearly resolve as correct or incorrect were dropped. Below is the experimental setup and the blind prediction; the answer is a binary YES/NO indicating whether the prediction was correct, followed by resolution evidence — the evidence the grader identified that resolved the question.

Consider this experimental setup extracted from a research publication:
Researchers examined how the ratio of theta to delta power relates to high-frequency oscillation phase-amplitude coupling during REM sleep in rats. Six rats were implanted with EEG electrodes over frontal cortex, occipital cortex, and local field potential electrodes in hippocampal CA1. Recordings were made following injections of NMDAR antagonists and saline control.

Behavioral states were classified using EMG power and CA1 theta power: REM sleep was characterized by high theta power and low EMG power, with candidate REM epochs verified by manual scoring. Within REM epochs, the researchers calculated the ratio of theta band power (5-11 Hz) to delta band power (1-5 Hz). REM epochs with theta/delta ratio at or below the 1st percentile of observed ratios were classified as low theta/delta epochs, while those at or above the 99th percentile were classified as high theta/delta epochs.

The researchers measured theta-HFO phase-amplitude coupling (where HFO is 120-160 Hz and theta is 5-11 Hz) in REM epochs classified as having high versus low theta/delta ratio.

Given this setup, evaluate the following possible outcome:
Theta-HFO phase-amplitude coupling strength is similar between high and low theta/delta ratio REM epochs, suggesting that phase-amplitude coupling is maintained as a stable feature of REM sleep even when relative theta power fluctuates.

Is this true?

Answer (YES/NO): NO